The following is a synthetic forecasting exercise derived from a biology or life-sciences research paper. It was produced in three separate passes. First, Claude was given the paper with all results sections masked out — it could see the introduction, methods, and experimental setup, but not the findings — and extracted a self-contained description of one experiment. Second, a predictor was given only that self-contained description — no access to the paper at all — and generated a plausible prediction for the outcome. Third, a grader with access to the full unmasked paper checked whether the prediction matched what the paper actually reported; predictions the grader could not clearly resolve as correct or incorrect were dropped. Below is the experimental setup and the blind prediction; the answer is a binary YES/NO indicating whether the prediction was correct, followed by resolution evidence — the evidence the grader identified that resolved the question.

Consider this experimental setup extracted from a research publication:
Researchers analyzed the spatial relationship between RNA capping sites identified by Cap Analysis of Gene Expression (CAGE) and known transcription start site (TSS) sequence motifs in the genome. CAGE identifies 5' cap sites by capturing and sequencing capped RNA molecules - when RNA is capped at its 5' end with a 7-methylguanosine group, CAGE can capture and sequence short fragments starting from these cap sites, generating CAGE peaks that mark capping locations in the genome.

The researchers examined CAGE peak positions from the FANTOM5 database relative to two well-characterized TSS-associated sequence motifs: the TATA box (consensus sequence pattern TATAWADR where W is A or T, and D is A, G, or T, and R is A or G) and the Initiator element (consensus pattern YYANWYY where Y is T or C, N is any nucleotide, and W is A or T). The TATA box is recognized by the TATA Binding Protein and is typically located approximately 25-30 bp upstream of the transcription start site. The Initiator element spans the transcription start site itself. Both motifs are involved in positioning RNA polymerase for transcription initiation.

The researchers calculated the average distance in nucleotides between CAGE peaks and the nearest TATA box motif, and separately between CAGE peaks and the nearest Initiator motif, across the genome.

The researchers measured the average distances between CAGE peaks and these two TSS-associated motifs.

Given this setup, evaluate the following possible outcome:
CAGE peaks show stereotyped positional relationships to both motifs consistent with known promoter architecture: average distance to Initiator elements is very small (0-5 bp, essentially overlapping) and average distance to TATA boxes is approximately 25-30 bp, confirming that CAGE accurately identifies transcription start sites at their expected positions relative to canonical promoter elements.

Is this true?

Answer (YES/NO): NO